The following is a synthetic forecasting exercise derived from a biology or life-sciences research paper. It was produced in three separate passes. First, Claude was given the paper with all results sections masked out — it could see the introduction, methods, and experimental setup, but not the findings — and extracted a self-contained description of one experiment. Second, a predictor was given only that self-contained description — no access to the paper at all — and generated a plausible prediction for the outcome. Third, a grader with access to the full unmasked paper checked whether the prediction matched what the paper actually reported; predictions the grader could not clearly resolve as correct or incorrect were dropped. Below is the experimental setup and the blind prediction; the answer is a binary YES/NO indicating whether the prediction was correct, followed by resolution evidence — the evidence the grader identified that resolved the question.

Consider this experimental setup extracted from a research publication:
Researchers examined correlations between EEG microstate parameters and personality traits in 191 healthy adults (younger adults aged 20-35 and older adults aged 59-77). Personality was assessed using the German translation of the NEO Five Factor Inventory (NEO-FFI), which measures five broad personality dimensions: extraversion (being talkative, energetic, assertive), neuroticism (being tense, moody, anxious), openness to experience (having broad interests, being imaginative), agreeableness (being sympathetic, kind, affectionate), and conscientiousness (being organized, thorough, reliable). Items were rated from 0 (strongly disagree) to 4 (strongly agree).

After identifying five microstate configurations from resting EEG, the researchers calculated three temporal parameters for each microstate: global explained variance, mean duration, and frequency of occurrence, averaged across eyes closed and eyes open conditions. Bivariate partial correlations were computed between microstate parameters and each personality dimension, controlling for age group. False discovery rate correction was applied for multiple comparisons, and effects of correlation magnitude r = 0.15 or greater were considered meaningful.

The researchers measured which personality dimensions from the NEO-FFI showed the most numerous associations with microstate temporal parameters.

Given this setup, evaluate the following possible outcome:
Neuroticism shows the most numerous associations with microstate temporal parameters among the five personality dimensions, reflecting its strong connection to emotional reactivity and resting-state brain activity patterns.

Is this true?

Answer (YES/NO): NO